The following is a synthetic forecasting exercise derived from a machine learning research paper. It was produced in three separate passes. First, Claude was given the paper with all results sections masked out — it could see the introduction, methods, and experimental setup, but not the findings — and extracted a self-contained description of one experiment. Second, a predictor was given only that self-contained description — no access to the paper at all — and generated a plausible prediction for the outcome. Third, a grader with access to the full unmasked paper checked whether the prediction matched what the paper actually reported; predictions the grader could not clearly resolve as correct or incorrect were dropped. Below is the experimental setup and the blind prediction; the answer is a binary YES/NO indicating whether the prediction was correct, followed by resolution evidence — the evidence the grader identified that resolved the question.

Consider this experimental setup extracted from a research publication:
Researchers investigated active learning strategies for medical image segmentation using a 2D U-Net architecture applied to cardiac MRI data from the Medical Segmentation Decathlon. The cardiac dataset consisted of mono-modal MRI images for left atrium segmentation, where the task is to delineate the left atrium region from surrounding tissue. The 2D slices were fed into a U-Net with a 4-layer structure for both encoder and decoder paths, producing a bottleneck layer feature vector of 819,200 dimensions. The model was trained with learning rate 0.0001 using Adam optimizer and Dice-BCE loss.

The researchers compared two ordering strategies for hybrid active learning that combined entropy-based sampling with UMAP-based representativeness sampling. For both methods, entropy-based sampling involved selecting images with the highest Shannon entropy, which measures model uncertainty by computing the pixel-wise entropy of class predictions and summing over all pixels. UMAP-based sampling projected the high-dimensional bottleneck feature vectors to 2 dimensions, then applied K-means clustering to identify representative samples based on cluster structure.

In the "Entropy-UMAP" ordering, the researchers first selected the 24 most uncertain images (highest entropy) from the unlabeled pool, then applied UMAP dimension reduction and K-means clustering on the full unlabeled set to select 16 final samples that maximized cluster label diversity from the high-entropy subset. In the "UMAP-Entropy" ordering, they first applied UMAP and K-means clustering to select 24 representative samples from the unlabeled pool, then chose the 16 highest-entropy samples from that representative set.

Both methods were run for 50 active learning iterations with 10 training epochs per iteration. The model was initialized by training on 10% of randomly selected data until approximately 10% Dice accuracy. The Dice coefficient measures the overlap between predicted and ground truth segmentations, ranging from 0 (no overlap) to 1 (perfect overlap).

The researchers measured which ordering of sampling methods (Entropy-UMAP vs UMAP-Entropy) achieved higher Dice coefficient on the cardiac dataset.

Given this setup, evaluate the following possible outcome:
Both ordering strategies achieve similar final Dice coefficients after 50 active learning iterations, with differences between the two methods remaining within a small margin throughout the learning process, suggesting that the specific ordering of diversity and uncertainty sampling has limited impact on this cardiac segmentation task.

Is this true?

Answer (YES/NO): NO